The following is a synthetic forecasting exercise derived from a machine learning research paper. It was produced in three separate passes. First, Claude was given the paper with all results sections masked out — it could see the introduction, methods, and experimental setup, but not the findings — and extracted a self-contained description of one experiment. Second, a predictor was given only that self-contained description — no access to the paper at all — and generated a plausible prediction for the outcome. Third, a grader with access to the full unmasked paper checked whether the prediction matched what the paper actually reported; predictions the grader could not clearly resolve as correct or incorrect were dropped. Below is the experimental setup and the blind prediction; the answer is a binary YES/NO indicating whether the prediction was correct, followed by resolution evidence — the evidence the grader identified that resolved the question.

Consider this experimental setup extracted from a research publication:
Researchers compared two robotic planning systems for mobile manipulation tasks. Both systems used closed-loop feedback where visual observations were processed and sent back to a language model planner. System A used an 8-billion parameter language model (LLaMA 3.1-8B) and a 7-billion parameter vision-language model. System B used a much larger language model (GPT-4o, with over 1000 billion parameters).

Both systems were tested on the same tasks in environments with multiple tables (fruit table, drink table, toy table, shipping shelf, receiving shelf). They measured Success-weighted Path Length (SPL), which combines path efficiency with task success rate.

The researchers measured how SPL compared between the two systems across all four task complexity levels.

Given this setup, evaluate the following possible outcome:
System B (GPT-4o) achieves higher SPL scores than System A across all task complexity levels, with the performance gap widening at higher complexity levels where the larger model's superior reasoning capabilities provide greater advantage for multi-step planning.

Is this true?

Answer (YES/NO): NO